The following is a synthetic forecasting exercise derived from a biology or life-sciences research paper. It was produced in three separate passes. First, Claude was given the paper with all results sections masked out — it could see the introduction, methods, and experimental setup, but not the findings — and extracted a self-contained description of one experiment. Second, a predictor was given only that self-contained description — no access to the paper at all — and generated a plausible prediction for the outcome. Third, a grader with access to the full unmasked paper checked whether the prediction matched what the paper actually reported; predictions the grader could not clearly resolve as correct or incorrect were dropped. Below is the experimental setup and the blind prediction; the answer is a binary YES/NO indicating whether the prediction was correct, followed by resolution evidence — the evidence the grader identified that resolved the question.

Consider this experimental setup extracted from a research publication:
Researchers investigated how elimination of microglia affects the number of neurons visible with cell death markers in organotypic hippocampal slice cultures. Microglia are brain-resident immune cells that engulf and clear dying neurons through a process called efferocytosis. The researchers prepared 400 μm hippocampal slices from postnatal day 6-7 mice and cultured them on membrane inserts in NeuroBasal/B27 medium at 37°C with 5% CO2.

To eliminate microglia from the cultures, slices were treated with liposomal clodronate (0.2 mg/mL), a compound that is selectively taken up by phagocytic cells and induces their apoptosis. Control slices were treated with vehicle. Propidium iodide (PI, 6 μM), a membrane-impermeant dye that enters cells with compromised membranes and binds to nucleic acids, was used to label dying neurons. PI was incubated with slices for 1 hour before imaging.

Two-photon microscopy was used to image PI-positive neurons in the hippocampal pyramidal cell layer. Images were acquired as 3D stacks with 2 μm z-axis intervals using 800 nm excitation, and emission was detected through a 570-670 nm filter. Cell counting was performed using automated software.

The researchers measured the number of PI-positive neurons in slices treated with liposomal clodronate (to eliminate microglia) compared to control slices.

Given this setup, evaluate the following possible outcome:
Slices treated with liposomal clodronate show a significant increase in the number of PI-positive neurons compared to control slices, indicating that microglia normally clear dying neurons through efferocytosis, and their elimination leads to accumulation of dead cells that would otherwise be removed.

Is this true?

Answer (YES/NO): YES